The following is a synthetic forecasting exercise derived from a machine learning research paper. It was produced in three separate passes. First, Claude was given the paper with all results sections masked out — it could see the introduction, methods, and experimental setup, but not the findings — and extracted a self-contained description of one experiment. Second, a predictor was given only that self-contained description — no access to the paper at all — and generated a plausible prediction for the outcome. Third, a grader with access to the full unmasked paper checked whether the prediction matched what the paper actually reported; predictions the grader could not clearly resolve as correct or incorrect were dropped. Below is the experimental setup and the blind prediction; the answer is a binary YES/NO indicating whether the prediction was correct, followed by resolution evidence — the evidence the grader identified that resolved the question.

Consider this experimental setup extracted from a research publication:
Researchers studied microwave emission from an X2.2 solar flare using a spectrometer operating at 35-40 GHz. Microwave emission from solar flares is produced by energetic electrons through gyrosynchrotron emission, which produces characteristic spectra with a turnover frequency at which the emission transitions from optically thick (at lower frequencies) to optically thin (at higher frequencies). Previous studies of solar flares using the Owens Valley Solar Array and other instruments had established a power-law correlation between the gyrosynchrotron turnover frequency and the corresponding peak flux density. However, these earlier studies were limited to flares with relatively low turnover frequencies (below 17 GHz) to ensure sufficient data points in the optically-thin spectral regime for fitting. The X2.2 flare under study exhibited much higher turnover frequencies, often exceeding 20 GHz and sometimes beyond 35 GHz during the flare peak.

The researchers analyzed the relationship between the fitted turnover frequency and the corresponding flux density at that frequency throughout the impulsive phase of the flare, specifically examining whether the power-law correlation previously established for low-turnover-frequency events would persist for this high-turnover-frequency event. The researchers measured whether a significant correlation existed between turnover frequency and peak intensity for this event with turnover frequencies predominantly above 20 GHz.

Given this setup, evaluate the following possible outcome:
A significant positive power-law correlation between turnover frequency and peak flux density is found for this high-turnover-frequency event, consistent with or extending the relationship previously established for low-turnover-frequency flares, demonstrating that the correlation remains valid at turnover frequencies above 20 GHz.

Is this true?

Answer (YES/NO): YES